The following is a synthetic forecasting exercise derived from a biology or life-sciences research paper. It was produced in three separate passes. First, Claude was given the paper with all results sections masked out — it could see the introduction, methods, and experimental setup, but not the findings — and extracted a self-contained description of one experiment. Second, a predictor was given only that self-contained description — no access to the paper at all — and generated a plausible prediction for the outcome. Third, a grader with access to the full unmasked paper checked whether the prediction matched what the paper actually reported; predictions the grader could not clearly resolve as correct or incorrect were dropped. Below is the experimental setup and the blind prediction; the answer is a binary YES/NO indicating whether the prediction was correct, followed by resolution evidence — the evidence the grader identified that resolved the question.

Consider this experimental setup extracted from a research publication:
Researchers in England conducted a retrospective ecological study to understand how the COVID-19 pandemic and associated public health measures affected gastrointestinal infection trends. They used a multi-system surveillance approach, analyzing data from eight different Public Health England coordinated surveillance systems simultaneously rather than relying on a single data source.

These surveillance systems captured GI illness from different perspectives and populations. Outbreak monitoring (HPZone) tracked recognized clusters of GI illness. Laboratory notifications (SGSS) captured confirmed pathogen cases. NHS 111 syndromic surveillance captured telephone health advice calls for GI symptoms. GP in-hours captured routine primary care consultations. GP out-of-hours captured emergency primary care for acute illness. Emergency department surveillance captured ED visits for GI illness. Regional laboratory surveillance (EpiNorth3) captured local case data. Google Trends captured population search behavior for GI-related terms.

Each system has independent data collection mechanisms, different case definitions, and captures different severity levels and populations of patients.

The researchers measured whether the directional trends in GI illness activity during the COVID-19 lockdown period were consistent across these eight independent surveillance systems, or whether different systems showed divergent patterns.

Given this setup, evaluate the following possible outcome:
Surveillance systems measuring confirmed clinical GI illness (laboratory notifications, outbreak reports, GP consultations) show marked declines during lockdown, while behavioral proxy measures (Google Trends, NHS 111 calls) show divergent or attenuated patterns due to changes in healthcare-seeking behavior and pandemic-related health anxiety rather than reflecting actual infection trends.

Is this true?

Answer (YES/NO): NO